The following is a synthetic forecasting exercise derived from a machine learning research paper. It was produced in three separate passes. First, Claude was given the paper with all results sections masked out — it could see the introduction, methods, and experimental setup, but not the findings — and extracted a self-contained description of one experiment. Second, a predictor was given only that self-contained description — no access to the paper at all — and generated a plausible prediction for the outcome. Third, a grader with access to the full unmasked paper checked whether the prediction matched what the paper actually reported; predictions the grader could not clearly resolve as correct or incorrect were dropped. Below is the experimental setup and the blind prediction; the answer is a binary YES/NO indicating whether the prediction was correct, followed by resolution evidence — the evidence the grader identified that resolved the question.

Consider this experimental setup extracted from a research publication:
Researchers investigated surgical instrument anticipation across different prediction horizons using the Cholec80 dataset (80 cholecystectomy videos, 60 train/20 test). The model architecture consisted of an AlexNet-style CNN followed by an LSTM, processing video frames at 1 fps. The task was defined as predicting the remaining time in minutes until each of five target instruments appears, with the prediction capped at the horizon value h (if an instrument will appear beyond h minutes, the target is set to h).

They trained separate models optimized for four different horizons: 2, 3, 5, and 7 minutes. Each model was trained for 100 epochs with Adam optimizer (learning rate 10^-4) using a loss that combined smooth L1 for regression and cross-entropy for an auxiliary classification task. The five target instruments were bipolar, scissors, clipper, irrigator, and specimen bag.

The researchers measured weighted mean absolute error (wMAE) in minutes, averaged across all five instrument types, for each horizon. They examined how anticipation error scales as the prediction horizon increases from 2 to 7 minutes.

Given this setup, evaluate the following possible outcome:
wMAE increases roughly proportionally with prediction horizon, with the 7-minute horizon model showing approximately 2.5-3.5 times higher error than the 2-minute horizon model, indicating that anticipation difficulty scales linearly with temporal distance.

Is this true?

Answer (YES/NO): NO